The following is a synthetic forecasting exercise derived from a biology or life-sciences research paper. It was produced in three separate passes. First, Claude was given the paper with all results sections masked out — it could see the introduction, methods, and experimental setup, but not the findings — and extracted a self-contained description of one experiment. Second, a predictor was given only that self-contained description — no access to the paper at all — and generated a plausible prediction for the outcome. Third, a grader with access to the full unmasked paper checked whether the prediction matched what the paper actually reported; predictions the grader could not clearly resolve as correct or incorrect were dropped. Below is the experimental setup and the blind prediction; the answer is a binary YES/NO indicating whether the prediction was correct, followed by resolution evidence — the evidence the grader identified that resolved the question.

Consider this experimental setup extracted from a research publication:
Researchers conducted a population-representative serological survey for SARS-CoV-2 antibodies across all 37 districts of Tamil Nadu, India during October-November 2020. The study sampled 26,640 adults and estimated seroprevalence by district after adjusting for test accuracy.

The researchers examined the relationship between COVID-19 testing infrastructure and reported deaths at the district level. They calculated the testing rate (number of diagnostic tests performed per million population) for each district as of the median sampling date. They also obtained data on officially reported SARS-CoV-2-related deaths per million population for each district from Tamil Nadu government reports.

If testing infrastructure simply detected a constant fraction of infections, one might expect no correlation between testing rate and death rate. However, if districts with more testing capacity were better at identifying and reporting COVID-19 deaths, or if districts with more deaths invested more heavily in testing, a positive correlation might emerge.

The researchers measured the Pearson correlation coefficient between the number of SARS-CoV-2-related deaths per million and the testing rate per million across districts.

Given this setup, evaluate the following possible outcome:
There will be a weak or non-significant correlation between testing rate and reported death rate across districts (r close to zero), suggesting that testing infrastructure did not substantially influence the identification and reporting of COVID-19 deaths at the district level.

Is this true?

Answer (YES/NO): NO